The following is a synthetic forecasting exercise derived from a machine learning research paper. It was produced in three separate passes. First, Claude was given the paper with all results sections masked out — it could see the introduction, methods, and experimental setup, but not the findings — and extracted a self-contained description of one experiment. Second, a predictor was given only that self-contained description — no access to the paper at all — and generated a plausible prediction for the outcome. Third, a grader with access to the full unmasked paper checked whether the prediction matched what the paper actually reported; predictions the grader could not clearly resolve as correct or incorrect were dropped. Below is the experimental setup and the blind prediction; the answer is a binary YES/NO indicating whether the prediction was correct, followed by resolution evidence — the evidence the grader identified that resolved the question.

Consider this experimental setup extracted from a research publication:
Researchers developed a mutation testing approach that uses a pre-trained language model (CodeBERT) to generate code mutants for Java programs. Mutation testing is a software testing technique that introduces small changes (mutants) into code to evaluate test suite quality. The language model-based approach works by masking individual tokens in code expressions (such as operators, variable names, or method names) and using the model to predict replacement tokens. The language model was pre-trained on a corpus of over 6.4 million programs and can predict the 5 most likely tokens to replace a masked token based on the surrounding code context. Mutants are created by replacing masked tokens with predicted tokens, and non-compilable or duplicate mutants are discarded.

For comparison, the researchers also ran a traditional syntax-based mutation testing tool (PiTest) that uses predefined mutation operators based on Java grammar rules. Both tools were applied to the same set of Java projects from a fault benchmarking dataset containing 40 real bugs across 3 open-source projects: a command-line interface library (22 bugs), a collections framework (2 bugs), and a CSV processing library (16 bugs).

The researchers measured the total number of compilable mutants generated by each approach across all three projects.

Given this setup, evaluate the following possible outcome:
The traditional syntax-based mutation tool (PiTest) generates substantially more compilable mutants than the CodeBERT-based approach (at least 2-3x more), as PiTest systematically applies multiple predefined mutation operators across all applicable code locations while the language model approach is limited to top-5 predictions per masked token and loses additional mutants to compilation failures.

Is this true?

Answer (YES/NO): YES